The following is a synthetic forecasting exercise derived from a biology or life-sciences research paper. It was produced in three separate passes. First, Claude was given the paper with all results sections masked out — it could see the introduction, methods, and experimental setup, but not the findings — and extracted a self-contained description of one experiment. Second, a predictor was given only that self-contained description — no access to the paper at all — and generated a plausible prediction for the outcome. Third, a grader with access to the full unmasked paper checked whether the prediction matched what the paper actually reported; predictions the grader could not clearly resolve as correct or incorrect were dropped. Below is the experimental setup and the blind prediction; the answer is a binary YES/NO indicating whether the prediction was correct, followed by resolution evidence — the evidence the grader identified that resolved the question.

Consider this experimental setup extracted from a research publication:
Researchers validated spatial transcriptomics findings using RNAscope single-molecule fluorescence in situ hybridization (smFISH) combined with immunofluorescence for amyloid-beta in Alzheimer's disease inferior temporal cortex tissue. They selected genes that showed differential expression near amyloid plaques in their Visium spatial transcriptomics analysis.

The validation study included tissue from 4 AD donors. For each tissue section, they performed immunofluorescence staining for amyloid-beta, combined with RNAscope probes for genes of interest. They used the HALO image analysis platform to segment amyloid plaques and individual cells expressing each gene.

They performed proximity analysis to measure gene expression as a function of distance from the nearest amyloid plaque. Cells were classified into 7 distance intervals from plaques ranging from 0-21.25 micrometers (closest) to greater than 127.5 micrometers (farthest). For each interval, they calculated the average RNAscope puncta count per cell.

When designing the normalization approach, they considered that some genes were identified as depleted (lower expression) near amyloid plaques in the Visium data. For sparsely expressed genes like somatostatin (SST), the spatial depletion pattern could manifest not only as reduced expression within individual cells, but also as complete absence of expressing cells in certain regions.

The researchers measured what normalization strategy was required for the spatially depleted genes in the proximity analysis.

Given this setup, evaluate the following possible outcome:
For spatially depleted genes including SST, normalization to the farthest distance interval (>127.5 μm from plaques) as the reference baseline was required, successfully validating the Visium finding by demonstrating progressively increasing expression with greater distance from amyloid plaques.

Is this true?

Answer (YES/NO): NO